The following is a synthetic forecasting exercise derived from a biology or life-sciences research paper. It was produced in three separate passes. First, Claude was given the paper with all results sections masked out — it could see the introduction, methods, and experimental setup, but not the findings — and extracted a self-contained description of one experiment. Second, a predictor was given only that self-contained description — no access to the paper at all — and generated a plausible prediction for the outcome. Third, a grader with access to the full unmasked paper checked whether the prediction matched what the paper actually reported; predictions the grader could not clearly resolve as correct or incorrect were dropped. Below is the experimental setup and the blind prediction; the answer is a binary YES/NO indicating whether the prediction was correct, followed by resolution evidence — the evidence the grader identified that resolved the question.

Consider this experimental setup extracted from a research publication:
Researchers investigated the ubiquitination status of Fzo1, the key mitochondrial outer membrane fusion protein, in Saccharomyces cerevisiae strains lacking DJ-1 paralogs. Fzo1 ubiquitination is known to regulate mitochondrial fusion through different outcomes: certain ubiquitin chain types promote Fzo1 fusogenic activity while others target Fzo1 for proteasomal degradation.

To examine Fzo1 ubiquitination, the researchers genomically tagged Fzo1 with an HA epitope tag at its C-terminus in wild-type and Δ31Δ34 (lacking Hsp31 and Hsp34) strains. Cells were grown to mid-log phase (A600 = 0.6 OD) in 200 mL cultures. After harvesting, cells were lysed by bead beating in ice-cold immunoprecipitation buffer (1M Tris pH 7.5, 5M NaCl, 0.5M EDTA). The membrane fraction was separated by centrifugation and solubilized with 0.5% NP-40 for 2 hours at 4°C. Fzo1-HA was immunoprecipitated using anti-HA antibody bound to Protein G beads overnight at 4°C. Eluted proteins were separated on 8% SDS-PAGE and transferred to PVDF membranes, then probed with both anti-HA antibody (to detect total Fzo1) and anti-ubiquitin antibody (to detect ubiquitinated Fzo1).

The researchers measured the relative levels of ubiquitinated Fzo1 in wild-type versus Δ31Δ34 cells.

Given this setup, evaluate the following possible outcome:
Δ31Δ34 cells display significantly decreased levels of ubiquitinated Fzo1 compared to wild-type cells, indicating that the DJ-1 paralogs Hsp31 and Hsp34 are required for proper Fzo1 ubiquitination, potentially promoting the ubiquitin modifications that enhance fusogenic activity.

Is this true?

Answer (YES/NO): YES